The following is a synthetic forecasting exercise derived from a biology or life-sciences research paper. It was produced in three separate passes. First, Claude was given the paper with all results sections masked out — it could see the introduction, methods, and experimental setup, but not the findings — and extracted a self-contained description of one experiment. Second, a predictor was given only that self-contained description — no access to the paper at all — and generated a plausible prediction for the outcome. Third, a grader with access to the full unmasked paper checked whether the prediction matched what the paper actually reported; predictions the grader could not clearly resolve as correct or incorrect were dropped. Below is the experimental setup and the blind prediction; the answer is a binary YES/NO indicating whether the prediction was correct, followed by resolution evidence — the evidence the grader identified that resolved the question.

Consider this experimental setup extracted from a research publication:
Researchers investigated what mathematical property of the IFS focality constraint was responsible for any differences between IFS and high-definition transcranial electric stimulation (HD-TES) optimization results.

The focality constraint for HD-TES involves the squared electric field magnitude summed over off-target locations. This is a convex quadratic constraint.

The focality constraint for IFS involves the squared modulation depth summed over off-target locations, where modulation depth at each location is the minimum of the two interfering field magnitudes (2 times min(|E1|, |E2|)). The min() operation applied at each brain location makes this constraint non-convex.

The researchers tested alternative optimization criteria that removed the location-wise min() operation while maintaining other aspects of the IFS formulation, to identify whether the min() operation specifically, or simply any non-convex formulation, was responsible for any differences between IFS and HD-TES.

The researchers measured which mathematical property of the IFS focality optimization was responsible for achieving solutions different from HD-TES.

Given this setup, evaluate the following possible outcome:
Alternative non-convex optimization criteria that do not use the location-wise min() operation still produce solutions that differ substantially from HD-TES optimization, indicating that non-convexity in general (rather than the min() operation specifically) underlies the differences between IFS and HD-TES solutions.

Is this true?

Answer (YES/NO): NO